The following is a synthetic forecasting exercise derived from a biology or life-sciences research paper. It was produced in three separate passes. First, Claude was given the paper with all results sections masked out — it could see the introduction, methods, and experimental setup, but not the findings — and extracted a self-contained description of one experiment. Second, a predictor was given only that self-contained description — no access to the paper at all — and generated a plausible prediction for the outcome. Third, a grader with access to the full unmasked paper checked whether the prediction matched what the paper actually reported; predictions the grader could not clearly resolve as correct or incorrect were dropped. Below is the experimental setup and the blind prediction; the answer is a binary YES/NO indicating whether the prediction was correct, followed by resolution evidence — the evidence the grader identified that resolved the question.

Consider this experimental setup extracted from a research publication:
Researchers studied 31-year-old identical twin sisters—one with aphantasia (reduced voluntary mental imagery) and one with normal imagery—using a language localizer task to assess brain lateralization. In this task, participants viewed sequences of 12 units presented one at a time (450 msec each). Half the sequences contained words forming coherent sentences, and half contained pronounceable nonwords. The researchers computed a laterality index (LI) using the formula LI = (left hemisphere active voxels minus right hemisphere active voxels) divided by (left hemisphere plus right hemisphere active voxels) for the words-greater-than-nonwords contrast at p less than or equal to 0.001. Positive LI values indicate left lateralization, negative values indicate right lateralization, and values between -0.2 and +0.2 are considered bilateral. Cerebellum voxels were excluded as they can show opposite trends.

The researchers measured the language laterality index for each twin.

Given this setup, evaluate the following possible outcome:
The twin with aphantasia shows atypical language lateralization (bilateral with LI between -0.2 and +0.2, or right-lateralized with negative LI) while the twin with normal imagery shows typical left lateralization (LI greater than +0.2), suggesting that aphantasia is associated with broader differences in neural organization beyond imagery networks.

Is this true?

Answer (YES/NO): YES